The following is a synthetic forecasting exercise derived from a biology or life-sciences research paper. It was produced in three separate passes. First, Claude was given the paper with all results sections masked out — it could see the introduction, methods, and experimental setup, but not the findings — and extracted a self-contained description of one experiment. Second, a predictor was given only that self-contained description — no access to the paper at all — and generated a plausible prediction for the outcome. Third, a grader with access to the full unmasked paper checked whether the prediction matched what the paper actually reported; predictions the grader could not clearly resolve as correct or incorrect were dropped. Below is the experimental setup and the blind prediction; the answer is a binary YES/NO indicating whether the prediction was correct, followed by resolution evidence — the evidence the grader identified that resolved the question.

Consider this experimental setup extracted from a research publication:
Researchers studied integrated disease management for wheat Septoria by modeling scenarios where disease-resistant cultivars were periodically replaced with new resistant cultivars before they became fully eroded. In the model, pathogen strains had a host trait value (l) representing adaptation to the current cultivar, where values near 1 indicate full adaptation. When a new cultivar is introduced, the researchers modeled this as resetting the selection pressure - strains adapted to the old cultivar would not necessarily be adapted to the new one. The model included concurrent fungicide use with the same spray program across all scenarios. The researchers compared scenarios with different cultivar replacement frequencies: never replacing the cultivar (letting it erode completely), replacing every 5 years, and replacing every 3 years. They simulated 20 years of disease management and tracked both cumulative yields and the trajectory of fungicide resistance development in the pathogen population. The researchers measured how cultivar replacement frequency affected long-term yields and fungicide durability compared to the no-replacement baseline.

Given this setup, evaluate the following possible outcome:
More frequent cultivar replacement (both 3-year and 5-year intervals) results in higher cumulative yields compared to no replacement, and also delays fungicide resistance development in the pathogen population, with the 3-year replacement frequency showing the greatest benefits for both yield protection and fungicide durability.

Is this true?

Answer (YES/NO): NO